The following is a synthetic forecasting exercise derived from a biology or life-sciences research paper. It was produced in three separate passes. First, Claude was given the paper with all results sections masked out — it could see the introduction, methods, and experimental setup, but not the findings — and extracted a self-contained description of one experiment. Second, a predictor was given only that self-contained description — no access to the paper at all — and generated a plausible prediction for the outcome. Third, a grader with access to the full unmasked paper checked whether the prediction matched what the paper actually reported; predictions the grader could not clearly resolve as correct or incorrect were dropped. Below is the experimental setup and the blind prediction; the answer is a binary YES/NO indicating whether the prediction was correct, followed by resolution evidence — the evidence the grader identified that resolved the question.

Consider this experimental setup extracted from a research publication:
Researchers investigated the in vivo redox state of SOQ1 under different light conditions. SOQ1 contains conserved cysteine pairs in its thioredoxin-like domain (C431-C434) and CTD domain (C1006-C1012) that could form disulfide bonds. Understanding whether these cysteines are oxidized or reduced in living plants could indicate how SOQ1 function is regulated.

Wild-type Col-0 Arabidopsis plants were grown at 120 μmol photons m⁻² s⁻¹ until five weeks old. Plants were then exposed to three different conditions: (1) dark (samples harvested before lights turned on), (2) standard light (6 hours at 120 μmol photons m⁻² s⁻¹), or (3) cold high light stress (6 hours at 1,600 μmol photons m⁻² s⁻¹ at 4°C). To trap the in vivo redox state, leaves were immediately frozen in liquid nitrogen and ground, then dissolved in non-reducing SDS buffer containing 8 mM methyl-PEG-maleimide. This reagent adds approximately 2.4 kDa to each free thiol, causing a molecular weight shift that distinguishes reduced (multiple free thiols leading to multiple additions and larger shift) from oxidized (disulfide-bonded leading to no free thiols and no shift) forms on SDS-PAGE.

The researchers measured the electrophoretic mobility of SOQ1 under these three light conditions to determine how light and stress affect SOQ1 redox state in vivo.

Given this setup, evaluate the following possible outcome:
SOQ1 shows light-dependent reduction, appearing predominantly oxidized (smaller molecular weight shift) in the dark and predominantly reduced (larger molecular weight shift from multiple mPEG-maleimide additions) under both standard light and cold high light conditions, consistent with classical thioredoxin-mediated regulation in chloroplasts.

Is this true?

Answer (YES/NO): NO